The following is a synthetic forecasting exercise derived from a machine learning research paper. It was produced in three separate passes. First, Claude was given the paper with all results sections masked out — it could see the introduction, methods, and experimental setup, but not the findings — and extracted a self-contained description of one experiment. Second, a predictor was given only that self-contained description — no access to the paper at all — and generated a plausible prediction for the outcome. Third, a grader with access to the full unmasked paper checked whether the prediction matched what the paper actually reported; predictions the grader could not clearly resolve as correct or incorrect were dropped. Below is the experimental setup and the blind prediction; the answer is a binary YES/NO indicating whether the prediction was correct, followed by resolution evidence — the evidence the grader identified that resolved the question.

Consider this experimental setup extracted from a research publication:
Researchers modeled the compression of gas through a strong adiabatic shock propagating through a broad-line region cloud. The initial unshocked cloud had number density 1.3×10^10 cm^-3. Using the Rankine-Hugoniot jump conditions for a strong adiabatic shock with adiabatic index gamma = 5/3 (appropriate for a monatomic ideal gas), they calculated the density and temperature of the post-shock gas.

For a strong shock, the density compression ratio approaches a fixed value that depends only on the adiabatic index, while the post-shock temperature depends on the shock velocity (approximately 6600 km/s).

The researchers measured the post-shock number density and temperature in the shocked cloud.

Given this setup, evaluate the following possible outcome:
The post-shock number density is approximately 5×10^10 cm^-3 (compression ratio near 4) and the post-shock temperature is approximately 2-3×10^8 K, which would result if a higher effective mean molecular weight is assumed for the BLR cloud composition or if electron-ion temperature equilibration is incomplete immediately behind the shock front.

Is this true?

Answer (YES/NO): NO